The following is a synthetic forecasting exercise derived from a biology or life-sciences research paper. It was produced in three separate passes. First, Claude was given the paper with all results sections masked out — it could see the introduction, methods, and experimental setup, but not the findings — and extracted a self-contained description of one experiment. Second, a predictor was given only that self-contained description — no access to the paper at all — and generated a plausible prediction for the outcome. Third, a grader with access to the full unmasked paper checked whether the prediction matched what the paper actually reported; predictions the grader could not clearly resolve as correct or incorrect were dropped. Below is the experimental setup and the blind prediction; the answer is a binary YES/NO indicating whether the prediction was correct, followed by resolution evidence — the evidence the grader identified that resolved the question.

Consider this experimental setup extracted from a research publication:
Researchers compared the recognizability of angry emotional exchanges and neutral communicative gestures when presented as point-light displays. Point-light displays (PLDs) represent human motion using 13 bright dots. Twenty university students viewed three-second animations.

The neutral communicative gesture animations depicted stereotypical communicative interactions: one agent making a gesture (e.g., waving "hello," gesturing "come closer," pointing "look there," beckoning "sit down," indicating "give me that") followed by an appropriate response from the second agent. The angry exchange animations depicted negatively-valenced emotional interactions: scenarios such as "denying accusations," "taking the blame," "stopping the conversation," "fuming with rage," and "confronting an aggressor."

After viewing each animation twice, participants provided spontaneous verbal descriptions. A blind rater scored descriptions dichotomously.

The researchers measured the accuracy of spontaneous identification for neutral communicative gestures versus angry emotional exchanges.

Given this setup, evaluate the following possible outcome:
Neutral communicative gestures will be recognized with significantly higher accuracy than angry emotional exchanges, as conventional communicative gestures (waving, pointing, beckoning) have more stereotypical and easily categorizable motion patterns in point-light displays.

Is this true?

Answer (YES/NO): NO